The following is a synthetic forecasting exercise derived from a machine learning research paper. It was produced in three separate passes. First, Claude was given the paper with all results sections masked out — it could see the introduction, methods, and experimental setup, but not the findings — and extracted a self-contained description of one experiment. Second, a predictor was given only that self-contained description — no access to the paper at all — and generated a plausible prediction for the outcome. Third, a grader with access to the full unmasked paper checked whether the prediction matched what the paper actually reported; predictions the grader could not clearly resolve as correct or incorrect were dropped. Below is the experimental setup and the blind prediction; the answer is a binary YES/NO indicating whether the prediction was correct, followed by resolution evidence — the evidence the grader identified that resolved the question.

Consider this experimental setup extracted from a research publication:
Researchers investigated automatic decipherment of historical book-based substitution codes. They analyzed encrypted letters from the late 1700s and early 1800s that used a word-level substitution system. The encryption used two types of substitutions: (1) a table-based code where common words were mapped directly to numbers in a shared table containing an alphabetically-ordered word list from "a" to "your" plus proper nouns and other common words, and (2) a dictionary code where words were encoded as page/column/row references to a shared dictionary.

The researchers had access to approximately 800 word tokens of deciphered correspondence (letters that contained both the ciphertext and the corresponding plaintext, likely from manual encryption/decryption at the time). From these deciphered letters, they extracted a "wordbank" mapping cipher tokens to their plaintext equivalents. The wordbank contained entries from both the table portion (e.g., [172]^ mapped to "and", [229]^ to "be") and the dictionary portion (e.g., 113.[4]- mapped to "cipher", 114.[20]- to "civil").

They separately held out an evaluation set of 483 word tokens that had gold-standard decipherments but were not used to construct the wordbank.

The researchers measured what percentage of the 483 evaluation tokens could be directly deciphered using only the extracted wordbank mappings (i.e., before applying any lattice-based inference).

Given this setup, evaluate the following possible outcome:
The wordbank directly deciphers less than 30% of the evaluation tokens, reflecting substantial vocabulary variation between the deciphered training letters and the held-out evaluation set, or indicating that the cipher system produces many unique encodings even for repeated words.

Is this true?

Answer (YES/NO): NO